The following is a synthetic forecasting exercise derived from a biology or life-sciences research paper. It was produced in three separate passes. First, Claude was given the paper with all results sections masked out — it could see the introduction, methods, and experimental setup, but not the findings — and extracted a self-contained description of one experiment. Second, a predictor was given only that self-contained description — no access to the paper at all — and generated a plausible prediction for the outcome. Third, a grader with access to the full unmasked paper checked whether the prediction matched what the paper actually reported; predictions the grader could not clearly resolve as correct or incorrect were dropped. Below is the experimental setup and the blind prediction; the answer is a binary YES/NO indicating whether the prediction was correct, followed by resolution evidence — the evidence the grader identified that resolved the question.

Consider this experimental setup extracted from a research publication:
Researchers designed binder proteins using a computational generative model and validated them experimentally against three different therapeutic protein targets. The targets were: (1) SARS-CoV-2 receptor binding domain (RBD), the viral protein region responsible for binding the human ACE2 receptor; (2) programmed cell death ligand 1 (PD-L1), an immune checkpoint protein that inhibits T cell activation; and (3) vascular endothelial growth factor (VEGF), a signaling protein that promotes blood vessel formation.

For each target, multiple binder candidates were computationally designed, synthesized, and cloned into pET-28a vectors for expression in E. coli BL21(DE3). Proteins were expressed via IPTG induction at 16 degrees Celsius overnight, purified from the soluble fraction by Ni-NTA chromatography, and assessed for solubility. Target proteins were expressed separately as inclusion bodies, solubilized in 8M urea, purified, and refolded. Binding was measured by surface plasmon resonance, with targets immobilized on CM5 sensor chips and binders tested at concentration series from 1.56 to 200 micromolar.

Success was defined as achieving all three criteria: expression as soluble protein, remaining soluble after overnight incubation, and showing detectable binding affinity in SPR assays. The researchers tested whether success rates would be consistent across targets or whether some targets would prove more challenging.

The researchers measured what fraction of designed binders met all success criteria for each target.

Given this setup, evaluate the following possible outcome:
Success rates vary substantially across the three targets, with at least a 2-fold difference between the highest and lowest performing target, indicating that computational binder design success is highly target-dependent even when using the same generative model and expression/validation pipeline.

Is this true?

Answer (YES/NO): NO